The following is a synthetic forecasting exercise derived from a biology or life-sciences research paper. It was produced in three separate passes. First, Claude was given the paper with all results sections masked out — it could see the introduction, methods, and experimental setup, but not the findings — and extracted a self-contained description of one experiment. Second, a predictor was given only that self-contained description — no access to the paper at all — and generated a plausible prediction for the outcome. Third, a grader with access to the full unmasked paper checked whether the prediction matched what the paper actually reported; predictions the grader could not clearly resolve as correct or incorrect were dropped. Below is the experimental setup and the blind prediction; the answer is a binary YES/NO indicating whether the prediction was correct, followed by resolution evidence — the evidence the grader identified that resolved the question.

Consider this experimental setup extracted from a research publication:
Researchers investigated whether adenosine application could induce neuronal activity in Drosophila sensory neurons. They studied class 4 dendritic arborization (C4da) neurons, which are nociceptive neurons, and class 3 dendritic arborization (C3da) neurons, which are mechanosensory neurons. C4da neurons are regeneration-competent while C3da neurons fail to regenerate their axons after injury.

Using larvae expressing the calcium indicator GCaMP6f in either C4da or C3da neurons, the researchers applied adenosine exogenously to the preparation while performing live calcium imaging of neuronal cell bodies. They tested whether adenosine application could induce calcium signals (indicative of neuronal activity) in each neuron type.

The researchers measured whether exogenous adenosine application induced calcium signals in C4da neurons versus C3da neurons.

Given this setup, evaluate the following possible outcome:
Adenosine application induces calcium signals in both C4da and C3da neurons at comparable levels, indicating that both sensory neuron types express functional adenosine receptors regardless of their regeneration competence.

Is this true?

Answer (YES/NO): NO